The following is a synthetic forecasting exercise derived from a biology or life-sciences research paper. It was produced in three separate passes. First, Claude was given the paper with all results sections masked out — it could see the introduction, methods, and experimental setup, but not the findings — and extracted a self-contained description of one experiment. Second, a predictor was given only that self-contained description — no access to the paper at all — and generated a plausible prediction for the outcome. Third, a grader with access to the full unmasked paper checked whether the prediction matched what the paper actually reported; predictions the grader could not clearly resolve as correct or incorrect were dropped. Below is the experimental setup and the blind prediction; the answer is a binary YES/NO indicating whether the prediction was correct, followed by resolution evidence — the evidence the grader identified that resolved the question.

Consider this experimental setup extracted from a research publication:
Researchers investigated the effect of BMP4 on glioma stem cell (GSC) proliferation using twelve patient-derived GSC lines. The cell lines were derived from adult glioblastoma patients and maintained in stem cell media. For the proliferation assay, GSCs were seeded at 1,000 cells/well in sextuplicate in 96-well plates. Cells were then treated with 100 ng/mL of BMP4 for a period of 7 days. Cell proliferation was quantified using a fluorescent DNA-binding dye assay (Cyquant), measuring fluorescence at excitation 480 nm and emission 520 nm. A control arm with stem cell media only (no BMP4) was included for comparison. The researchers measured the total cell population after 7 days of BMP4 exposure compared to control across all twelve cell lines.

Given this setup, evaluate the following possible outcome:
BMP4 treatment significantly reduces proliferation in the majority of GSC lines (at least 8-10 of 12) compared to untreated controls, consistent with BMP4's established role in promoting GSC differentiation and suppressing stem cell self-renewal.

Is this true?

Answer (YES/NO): YES